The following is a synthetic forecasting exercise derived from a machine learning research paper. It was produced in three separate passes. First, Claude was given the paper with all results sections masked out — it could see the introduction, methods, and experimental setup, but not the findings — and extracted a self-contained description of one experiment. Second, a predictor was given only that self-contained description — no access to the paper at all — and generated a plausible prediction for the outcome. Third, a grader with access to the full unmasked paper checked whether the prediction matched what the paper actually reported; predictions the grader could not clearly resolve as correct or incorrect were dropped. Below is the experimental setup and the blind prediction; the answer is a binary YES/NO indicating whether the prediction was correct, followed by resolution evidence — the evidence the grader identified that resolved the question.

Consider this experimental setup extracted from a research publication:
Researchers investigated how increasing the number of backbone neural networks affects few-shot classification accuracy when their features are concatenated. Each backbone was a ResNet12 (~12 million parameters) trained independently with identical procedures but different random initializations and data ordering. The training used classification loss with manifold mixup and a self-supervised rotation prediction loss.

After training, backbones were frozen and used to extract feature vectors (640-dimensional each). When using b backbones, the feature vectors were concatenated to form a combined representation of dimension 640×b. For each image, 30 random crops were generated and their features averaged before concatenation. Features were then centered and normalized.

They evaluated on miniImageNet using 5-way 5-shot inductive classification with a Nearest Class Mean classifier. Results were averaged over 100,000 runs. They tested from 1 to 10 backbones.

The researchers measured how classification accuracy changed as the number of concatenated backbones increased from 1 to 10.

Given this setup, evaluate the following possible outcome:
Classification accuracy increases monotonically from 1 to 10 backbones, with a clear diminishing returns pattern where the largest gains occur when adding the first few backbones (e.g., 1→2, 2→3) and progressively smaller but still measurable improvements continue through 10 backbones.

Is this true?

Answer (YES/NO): NO